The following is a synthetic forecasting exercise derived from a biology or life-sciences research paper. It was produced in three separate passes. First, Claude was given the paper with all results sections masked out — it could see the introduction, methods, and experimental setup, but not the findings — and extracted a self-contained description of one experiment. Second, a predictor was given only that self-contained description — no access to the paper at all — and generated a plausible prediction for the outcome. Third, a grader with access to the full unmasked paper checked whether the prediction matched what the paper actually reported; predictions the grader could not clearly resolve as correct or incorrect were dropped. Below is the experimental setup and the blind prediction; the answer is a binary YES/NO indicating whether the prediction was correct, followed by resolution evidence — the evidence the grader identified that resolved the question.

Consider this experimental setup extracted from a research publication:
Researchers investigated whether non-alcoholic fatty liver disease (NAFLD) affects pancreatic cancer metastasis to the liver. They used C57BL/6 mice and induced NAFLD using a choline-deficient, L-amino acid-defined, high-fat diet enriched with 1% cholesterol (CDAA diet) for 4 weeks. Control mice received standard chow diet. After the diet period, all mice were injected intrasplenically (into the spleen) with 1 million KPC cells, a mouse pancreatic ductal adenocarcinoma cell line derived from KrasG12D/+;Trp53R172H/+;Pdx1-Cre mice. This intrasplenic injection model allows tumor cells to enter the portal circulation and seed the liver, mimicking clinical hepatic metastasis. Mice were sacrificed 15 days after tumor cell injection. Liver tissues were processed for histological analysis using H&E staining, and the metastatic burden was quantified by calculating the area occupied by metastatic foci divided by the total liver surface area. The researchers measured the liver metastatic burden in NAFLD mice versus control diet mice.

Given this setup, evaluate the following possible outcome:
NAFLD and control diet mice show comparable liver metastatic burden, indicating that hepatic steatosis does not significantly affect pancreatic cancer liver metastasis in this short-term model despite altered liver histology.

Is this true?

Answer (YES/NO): NO